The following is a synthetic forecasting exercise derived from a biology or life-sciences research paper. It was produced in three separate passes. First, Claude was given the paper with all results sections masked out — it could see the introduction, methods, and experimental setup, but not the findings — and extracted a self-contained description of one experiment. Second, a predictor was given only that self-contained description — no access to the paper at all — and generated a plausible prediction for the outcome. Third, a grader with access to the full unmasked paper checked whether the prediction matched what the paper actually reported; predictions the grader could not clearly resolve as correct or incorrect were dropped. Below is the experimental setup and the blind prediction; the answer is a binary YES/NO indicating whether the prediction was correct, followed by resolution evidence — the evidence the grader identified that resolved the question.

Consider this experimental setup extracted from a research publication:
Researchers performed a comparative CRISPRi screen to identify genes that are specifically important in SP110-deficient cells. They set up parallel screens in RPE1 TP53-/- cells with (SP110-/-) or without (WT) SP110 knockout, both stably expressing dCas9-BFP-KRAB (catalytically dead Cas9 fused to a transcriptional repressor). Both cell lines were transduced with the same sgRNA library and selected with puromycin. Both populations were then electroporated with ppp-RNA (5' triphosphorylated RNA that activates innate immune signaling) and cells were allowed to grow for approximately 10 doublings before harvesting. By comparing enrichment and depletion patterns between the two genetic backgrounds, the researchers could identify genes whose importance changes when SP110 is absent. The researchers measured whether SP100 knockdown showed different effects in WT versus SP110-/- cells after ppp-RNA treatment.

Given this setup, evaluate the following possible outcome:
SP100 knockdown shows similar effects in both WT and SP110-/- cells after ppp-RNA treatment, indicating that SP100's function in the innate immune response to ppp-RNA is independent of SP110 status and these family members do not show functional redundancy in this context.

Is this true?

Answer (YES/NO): NO